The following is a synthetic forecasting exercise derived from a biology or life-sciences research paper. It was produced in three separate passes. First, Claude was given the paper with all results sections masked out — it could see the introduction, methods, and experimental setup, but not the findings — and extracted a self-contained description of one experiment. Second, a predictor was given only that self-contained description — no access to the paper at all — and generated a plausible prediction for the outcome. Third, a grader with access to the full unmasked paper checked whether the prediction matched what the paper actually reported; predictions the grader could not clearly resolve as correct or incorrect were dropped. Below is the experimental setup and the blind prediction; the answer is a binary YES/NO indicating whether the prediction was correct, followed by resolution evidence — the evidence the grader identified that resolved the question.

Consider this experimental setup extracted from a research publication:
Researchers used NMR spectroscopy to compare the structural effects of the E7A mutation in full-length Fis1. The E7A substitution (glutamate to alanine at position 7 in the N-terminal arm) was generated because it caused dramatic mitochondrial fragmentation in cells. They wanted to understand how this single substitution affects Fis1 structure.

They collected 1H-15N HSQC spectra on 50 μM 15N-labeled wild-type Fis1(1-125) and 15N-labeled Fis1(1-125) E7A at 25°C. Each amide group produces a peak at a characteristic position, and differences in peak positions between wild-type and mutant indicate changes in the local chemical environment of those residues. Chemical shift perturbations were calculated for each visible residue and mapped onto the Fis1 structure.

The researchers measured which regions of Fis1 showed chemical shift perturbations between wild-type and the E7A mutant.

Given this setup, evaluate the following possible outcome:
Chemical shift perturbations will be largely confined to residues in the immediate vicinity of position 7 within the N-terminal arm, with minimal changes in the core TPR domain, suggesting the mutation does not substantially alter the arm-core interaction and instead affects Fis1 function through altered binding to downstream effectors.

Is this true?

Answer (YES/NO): NO